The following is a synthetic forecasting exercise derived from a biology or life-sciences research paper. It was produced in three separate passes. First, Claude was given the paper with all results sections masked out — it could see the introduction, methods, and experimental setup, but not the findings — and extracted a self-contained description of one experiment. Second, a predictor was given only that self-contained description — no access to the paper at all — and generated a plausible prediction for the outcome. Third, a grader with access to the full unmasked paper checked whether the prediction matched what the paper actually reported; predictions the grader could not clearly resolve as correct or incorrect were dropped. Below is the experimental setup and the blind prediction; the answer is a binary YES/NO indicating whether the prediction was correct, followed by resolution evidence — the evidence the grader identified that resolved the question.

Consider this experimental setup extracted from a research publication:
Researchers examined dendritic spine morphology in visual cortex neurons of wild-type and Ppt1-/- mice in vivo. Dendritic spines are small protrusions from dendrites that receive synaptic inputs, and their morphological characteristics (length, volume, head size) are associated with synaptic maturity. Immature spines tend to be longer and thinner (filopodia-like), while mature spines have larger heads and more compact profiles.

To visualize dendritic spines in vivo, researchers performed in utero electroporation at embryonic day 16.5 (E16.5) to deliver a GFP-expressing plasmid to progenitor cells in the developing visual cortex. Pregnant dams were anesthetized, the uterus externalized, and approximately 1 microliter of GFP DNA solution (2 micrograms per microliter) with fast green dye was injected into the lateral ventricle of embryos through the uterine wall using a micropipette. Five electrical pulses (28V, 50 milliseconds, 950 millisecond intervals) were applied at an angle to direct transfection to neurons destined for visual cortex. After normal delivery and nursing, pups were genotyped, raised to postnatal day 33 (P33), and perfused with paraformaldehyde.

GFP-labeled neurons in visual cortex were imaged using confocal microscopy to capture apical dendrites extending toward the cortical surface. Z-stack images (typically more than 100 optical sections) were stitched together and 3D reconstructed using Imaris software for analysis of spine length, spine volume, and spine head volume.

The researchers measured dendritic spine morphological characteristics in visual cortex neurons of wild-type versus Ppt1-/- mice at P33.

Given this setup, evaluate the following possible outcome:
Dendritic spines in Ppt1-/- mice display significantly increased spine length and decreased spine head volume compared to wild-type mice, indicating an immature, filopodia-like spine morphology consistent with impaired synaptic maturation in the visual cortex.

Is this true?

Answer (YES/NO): YES